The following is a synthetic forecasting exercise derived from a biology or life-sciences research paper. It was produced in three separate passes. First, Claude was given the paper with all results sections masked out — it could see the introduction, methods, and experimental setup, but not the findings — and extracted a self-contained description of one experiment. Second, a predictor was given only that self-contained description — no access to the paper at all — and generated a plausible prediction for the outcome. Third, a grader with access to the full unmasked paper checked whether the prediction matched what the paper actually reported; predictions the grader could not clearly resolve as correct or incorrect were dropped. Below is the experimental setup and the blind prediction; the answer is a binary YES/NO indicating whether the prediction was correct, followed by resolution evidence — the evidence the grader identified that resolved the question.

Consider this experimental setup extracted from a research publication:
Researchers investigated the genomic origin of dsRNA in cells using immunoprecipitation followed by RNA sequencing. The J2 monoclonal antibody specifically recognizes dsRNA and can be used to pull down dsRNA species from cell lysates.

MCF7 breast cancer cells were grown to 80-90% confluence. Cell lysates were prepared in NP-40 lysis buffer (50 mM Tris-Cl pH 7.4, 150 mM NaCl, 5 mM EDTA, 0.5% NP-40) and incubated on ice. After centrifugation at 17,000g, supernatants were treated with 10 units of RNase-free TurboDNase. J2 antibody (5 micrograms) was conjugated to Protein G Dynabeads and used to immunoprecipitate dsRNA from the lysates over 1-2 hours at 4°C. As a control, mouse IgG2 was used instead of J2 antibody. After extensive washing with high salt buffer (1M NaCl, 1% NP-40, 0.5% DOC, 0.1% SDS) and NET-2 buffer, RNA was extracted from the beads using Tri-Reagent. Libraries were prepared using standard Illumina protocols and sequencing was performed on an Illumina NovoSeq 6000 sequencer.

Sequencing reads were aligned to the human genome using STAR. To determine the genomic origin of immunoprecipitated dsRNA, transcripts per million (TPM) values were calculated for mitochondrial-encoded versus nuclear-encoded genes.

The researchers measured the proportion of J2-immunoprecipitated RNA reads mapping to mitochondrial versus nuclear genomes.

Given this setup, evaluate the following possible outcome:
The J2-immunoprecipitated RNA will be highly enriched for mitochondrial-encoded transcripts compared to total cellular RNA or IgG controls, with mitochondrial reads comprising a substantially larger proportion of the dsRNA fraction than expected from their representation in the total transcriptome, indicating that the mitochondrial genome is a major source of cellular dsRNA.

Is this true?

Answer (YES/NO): YES